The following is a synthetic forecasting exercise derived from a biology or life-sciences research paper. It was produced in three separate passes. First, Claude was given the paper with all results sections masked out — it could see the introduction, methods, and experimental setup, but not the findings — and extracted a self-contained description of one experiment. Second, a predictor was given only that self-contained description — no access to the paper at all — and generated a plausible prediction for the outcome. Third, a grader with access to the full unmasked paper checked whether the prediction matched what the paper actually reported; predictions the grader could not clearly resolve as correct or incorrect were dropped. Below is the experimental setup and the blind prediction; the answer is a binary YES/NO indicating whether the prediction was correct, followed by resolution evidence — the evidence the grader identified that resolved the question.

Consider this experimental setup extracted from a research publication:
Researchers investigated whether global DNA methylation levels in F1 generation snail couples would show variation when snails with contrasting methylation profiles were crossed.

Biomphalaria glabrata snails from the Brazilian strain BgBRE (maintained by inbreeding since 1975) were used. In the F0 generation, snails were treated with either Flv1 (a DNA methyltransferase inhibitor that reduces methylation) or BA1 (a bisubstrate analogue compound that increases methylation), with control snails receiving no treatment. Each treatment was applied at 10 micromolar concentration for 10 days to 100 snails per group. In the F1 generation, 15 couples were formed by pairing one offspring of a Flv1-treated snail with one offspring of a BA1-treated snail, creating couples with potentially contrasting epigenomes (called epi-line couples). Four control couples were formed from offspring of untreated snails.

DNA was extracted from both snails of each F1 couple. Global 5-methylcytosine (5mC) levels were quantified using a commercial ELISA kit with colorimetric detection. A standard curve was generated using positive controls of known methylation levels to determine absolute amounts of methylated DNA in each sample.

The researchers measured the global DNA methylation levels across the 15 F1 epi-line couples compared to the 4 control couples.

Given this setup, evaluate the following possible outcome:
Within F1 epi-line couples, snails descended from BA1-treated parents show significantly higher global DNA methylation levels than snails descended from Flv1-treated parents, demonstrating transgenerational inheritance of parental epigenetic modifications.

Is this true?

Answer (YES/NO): YES